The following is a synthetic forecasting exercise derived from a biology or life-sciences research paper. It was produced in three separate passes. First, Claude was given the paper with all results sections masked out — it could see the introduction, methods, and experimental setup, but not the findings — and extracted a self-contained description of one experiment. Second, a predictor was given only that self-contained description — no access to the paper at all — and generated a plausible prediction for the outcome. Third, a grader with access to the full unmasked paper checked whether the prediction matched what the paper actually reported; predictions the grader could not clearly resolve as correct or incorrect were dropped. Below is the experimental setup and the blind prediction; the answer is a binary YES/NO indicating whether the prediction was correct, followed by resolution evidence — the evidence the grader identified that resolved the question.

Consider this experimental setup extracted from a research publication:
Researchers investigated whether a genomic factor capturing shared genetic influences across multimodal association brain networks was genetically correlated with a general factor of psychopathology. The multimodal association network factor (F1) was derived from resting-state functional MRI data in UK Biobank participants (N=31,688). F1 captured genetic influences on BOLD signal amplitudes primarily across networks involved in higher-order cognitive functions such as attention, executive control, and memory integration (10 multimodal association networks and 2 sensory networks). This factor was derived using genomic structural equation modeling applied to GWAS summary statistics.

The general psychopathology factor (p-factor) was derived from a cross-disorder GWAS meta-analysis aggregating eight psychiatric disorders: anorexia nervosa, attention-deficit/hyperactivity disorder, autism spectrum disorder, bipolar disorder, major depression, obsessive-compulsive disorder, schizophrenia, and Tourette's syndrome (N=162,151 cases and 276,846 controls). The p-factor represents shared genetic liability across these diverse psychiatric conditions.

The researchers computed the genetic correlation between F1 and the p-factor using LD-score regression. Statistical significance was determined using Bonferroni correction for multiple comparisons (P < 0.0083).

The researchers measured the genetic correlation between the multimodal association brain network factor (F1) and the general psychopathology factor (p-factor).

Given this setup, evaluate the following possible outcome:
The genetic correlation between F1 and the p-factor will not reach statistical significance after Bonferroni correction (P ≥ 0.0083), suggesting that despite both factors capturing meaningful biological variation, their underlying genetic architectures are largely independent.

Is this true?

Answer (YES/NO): YES